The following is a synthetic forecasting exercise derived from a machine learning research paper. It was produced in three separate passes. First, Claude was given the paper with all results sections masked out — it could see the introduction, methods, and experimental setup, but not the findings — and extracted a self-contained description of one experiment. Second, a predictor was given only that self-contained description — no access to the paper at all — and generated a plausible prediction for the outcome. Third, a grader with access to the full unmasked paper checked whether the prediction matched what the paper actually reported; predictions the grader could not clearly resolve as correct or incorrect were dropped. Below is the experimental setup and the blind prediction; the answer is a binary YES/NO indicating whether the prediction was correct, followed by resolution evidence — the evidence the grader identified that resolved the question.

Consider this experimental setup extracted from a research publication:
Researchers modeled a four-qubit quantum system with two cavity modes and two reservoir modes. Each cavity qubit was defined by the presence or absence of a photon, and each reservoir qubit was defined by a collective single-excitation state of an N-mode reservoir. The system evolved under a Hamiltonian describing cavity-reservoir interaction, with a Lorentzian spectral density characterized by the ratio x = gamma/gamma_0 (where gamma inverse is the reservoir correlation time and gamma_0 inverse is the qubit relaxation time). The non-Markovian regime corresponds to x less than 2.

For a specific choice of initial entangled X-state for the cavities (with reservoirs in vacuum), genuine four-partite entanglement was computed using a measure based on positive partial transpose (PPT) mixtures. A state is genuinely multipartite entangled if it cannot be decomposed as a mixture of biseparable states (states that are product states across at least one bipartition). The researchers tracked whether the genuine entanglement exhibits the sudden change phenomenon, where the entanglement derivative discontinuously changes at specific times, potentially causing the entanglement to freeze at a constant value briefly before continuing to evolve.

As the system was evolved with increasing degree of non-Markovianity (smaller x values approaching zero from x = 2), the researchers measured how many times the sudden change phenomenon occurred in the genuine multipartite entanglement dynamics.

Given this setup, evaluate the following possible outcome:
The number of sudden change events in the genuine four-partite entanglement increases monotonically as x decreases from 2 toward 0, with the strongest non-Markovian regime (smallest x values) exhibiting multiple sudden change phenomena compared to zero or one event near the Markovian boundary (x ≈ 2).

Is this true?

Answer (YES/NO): YES